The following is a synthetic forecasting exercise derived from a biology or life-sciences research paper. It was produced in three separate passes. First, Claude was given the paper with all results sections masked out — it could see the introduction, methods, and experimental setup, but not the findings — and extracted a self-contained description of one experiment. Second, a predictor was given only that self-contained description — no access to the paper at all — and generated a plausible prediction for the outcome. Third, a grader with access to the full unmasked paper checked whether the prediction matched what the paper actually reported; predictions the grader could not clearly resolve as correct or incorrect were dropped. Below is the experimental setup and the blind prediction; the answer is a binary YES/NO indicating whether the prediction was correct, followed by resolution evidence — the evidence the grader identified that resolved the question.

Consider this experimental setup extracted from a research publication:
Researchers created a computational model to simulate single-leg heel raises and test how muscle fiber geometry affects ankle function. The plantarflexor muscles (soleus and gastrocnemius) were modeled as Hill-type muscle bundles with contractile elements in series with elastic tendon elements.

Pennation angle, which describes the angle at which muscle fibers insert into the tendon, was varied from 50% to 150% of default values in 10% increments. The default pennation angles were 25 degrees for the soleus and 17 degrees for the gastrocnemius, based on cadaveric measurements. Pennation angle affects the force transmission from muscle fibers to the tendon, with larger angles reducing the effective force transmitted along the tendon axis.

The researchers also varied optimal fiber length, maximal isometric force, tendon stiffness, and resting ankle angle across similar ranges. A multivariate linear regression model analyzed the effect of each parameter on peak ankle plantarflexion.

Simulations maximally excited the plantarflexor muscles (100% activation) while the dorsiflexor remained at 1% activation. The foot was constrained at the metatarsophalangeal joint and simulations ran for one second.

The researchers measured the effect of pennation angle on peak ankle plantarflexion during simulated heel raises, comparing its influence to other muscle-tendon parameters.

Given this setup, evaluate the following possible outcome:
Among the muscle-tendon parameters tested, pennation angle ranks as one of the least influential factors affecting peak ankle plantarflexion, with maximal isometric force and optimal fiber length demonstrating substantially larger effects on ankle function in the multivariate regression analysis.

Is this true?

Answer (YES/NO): YES